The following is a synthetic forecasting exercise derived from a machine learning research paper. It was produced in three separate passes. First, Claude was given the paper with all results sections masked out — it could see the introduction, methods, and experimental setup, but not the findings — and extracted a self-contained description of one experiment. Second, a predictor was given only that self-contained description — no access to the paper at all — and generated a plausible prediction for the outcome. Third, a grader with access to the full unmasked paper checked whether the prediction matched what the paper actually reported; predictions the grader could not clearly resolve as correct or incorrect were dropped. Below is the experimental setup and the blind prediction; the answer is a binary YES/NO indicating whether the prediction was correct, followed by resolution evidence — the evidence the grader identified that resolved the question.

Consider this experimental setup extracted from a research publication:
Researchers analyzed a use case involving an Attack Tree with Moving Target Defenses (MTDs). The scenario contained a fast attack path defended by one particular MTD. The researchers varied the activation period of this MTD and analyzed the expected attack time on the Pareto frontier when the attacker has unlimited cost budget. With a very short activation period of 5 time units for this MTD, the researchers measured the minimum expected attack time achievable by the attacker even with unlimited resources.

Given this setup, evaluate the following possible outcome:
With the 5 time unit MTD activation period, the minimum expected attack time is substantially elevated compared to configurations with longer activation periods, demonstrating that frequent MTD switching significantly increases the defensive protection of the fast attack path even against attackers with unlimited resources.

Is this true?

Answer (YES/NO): YES